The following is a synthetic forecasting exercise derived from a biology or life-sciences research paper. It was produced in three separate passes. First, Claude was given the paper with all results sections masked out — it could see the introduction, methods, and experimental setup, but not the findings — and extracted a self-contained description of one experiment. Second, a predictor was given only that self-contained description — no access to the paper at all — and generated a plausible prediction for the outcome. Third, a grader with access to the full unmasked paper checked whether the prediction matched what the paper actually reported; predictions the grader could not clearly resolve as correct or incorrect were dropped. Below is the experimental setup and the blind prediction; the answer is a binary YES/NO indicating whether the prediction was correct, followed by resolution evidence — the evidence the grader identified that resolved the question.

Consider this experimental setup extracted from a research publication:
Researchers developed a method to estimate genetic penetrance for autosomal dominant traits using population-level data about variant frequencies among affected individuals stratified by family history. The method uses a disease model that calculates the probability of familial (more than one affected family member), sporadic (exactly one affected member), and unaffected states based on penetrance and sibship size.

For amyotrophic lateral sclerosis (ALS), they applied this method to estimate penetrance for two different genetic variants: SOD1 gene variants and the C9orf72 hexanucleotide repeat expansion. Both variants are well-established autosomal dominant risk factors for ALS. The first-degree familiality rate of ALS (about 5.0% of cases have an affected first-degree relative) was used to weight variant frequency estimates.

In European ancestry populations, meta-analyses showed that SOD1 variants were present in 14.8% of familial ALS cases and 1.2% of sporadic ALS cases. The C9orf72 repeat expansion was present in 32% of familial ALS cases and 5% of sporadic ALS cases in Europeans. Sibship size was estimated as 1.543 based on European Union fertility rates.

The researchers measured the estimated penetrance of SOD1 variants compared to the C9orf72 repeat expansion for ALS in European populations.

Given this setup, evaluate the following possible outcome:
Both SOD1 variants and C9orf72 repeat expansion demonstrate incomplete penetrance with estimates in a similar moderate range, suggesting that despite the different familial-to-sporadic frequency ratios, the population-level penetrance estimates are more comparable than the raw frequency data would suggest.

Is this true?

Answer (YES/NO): NO